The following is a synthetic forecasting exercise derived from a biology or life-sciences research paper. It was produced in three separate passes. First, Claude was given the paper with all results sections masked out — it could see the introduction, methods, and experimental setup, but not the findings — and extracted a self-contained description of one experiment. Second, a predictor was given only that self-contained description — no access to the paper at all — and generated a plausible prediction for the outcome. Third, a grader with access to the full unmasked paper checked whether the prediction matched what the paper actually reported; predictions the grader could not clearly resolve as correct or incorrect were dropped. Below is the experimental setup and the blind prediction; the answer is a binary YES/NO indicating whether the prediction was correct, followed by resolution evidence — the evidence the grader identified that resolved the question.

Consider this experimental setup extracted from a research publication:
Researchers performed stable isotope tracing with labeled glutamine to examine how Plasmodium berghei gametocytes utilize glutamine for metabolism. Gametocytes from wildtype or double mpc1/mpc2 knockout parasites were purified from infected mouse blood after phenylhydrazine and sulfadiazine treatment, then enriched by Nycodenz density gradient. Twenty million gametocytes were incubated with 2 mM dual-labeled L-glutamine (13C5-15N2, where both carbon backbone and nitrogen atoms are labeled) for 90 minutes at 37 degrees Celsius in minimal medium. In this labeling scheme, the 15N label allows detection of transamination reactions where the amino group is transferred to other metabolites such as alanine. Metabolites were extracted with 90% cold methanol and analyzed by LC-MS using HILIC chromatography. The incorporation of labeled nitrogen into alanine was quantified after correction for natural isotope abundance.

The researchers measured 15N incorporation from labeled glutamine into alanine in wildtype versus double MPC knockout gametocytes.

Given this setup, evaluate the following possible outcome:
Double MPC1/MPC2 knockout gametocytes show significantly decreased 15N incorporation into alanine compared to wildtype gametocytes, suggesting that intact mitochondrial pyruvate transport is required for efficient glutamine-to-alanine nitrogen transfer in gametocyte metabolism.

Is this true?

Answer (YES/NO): NO